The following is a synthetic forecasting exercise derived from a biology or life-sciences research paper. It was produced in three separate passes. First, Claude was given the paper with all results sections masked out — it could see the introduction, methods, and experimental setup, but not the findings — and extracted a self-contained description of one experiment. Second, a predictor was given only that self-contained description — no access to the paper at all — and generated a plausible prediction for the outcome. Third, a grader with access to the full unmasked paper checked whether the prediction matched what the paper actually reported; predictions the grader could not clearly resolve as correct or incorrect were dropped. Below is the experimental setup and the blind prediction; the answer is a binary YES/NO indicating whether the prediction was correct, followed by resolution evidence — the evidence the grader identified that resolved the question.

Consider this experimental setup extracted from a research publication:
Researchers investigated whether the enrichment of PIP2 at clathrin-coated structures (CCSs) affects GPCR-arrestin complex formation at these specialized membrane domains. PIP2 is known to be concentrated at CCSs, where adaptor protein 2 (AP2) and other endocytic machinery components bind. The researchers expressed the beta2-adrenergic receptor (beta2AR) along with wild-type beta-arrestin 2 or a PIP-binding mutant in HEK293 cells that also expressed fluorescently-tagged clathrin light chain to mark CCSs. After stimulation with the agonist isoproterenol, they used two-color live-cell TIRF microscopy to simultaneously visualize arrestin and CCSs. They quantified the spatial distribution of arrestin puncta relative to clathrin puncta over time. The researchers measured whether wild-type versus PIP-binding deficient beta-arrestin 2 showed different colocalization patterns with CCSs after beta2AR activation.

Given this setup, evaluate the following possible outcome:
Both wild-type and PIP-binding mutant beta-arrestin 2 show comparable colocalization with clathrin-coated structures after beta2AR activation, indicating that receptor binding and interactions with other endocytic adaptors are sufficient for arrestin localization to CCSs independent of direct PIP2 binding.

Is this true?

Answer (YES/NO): NO